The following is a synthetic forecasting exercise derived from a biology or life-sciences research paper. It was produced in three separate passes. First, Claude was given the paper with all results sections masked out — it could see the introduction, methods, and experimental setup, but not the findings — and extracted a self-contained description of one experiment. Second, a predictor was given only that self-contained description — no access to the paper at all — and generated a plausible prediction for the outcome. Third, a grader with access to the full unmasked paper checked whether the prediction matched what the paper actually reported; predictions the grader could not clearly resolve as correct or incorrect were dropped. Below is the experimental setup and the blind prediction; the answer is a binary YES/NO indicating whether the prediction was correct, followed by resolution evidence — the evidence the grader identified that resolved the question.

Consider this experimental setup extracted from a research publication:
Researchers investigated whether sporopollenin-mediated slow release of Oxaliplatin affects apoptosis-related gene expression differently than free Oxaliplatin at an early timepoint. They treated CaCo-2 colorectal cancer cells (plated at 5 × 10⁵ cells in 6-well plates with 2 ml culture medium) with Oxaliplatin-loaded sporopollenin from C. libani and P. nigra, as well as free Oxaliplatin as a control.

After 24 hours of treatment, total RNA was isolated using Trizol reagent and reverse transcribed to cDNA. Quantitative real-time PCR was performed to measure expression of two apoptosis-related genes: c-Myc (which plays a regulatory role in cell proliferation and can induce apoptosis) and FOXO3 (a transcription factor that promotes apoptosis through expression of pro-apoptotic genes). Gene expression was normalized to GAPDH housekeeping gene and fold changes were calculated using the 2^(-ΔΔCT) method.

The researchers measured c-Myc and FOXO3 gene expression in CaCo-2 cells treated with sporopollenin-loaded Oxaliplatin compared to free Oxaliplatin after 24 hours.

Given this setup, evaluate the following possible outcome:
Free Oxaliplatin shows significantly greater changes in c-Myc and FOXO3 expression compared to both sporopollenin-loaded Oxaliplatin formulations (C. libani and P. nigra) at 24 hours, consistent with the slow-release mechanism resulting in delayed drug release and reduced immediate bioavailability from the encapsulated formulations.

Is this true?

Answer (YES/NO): NO